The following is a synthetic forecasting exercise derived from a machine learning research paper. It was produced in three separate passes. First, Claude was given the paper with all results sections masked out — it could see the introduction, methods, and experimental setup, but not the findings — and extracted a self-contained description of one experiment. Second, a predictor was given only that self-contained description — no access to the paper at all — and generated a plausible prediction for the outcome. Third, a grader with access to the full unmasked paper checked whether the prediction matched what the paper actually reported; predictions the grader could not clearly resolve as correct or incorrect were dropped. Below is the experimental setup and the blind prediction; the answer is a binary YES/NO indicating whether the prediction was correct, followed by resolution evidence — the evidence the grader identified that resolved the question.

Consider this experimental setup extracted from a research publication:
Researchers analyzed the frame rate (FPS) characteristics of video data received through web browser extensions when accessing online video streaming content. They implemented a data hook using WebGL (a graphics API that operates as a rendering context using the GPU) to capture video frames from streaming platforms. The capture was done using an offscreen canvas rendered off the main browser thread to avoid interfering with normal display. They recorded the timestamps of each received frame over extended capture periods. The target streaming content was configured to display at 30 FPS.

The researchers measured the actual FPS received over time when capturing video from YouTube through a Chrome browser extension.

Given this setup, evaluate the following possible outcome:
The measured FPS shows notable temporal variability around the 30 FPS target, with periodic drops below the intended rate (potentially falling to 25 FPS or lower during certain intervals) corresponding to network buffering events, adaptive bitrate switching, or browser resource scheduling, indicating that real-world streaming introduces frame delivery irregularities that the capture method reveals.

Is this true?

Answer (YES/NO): YES